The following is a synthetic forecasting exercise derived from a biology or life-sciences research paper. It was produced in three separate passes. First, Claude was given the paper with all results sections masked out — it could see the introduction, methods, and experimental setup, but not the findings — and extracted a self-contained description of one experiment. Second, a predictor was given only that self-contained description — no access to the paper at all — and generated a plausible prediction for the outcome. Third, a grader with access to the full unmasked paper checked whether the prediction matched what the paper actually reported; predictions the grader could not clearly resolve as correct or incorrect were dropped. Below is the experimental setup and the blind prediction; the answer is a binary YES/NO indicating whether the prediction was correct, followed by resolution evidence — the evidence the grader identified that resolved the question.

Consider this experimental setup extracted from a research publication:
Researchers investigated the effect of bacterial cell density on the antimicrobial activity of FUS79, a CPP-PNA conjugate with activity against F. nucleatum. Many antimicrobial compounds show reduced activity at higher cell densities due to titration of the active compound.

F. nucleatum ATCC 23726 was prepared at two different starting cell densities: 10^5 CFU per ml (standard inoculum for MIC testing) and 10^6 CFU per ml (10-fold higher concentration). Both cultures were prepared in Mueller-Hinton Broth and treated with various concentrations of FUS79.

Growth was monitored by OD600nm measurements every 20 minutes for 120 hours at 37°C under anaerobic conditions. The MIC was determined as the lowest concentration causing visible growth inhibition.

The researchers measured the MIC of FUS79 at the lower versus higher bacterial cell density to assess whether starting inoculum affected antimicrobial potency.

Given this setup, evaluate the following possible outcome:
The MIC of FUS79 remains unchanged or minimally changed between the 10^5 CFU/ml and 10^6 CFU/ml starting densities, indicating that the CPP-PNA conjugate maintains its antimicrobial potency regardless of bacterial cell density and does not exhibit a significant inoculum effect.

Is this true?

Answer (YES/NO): NO